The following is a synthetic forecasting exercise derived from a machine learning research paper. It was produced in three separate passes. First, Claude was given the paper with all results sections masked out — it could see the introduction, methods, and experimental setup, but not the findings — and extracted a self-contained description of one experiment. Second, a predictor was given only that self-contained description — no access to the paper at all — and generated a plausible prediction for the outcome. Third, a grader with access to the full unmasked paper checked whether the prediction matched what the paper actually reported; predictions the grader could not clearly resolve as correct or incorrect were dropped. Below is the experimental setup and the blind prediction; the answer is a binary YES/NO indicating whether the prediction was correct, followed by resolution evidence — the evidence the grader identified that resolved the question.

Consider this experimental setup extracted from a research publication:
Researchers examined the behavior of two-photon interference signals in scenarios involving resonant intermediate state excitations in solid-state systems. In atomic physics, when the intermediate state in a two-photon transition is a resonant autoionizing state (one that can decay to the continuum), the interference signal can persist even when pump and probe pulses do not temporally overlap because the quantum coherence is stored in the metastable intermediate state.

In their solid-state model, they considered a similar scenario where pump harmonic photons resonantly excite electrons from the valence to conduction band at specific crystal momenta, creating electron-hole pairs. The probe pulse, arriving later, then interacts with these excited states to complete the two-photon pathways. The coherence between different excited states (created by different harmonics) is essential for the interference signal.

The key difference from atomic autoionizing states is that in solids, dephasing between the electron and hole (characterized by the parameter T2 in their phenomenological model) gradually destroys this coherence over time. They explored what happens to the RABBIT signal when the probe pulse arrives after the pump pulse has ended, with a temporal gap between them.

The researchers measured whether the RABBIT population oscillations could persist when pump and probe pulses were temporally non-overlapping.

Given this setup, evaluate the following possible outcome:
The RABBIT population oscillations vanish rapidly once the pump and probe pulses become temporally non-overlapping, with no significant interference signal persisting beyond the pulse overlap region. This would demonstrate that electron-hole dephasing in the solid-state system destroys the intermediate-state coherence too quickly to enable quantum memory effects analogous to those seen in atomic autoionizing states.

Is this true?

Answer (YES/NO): NO